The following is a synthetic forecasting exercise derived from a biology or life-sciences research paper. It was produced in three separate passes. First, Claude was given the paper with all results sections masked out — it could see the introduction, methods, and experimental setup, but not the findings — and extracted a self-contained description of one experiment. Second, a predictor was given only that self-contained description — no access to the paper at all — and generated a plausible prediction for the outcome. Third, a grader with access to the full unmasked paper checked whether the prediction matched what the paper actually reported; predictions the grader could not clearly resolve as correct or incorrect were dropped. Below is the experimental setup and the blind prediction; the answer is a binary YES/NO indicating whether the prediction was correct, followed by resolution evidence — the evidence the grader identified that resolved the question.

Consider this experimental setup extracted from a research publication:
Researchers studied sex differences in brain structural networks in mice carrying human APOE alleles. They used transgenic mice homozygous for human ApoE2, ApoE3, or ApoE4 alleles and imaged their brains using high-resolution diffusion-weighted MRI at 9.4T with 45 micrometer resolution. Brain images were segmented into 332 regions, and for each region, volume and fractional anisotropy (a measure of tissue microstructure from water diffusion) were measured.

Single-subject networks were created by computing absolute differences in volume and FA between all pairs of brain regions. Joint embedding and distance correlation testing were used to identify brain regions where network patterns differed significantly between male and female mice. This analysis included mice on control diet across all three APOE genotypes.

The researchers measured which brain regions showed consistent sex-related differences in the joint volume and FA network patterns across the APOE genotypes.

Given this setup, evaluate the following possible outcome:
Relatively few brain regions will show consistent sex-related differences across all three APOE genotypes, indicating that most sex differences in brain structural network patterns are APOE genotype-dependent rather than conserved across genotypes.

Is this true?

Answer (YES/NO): YES